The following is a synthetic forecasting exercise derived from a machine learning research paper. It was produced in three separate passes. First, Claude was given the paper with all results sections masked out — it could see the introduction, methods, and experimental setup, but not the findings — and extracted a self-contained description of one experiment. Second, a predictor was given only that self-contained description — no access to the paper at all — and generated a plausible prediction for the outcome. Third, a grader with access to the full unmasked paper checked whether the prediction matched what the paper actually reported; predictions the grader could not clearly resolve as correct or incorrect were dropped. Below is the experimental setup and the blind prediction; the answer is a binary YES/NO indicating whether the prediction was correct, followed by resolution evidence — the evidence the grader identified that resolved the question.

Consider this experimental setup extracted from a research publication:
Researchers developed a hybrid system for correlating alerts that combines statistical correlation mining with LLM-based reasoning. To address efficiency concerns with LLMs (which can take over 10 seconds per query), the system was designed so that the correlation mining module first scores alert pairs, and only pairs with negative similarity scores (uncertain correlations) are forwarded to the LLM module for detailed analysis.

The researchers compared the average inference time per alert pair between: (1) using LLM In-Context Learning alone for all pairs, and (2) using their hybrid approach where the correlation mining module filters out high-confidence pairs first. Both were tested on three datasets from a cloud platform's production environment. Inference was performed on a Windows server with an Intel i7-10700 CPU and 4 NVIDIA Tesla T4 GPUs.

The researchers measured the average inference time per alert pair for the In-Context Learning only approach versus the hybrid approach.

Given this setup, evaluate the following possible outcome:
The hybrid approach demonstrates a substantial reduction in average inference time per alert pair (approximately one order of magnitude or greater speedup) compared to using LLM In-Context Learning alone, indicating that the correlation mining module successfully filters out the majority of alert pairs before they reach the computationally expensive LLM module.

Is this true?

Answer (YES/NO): NO